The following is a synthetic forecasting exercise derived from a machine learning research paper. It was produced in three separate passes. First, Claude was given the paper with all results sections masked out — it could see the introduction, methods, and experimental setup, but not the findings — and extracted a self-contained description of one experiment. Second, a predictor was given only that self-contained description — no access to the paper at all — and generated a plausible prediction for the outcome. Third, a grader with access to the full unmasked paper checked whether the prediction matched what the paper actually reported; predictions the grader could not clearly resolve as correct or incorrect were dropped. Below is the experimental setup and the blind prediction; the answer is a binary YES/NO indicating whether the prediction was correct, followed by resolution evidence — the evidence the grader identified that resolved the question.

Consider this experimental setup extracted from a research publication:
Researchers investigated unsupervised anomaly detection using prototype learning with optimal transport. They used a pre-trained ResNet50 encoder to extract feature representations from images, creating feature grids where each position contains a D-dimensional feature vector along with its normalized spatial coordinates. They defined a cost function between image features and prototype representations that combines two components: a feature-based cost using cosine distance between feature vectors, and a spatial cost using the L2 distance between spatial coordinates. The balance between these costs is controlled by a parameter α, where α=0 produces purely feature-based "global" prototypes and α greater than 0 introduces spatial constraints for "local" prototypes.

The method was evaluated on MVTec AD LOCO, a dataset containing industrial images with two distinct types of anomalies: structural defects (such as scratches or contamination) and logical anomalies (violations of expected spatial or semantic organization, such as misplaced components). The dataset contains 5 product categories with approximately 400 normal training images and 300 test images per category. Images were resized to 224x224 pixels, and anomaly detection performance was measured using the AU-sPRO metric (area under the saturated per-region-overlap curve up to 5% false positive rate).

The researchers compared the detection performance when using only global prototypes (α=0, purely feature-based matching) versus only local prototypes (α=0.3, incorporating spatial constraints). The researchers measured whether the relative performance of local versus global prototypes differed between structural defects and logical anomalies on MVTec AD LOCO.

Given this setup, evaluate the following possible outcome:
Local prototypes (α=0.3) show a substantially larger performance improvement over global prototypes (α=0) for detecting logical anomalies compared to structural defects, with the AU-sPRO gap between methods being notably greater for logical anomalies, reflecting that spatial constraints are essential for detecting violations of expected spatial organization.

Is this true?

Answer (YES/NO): YES